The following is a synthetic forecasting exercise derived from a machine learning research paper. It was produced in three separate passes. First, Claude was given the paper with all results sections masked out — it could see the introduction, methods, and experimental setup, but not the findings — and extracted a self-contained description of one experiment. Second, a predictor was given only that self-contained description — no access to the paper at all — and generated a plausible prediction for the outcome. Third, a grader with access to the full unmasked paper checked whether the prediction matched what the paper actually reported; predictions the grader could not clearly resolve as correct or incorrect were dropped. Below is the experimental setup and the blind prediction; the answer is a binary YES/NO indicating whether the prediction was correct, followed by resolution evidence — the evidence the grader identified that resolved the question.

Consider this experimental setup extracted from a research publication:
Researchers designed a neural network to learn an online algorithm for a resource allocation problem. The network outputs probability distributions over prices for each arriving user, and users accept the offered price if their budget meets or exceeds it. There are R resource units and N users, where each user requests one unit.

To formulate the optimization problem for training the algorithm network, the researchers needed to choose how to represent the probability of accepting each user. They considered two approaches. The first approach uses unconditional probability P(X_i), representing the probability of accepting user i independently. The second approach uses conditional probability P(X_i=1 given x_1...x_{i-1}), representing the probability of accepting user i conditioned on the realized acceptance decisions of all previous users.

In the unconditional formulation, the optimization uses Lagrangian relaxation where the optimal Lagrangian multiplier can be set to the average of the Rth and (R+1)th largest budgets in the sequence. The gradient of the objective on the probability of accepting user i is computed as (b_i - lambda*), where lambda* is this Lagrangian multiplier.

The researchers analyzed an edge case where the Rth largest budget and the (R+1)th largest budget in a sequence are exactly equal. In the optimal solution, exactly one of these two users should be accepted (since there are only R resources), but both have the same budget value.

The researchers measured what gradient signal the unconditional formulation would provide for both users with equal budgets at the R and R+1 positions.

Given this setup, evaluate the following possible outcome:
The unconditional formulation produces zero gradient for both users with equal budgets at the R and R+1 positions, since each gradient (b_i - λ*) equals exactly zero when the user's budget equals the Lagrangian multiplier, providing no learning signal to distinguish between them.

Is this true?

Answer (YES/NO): YES